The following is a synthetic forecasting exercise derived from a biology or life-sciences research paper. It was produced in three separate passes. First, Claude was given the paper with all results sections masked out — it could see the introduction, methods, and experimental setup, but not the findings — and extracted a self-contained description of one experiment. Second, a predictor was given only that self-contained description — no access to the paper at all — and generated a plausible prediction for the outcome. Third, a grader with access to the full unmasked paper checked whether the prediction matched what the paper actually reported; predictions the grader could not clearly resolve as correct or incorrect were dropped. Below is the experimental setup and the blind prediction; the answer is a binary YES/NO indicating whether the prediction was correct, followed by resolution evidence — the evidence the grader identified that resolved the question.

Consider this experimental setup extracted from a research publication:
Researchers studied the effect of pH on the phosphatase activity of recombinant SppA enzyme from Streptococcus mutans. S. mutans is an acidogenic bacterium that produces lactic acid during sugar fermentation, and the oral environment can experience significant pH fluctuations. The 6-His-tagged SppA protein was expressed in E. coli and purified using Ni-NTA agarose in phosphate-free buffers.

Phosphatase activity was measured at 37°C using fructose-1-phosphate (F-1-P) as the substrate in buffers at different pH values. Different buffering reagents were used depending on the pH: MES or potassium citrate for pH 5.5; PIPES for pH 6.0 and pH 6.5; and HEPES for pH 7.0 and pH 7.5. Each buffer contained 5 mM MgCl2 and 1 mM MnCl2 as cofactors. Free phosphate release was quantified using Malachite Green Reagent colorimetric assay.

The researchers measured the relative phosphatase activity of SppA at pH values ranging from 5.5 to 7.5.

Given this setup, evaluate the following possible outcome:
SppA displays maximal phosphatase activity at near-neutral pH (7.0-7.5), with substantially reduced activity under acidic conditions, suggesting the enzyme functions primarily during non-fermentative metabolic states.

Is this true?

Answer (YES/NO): NO